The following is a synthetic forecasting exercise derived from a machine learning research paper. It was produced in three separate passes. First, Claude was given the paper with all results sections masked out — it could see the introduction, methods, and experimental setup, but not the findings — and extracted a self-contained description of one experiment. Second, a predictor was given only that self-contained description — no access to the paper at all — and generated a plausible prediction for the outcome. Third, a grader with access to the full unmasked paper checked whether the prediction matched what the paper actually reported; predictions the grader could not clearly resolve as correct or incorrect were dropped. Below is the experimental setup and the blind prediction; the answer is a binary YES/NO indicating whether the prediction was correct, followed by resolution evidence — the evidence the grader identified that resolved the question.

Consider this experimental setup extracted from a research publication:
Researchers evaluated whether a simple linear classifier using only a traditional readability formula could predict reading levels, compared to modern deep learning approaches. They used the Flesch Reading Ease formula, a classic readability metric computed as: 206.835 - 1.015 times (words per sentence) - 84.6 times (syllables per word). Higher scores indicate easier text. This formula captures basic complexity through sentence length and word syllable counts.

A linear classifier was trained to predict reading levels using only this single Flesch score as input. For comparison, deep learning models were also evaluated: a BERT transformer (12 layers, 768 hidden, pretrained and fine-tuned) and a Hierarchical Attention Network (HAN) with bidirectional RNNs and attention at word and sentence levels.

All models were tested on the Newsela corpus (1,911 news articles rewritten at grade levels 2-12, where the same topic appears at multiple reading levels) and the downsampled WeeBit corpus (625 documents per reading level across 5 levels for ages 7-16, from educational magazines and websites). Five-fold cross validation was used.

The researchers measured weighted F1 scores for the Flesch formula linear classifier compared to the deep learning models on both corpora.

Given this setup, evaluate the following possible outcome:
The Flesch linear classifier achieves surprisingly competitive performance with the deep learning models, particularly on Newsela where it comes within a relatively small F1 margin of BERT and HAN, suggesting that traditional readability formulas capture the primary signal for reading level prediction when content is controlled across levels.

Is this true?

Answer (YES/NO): NO